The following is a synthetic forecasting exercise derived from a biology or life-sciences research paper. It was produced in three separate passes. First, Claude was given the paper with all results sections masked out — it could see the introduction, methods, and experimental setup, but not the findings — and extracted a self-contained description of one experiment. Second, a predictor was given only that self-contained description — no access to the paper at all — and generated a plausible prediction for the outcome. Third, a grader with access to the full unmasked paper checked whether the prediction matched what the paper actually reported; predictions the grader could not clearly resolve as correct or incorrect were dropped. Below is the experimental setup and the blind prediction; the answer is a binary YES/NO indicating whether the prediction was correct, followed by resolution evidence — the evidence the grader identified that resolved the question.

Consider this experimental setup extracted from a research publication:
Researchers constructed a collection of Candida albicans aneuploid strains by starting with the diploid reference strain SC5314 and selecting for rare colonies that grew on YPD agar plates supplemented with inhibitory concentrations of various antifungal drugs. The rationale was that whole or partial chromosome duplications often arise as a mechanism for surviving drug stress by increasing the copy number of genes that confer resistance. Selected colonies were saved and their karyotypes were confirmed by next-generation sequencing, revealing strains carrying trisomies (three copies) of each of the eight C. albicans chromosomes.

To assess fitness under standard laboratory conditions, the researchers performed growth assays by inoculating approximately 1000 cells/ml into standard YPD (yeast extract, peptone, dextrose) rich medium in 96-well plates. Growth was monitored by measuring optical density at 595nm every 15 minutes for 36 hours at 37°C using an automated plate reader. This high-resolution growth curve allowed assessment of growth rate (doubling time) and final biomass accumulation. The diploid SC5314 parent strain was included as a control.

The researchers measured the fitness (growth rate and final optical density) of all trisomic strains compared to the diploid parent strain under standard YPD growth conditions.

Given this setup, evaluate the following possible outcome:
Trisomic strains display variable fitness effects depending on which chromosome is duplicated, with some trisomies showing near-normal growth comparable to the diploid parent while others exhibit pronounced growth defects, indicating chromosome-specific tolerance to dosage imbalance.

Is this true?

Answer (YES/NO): YES